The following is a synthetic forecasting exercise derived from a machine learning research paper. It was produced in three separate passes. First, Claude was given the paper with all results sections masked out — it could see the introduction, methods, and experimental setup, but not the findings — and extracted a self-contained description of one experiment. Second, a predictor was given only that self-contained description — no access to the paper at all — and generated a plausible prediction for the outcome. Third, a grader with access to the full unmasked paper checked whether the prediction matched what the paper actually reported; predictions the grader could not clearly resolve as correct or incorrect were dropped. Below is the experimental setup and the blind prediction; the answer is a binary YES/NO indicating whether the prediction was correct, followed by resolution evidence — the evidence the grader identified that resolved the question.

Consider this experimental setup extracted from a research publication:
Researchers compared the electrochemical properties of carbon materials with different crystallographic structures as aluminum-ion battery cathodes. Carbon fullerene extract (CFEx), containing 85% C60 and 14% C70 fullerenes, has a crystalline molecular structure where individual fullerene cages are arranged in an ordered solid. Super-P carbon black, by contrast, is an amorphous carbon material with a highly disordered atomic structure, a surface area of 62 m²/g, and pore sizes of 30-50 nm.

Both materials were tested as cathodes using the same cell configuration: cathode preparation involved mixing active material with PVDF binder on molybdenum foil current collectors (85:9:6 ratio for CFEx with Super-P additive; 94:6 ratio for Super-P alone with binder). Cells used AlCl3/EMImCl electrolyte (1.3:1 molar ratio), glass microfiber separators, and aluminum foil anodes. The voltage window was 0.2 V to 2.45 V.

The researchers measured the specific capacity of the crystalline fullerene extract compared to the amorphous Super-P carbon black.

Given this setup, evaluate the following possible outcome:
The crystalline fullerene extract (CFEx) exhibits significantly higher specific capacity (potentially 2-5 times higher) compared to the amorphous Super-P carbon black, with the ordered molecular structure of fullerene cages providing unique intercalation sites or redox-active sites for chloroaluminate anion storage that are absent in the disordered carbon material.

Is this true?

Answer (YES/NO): NO